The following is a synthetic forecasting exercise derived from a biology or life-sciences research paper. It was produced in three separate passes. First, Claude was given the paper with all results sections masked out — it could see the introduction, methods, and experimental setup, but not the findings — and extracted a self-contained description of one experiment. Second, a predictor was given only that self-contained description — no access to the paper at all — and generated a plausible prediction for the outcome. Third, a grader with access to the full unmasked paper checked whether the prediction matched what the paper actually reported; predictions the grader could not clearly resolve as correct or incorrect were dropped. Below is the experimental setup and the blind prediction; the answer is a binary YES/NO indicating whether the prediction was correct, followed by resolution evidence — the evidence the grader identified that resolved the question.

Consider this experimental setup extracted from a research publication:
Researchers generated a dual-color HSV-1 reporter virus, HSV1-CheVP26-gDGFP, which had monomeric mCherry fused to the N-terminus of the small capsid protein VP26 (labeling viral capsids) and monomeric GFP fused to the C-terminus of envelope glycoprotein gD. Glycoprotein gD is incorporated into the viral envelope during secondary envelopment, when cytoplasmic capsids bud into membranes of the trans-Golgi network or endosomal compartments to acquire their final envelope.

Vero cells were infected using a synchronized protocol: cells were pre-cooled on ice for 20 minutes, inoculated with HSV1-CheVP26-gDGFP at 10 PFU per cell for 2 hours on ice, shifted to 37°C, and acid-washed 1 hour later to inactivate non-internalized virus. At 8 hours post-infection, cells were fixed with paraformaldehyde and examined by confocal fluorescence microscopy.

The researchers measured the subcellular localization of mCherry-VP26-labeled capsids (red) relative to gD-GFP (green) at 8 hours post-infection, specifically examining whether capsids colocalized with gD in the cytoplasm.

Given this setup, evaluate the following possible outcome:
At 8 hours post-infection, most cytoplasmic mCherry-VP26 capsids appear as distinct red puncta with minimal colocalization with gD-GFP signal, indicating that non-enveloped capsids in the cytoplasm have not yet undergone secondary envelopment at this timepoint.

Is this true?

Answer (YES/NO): NO